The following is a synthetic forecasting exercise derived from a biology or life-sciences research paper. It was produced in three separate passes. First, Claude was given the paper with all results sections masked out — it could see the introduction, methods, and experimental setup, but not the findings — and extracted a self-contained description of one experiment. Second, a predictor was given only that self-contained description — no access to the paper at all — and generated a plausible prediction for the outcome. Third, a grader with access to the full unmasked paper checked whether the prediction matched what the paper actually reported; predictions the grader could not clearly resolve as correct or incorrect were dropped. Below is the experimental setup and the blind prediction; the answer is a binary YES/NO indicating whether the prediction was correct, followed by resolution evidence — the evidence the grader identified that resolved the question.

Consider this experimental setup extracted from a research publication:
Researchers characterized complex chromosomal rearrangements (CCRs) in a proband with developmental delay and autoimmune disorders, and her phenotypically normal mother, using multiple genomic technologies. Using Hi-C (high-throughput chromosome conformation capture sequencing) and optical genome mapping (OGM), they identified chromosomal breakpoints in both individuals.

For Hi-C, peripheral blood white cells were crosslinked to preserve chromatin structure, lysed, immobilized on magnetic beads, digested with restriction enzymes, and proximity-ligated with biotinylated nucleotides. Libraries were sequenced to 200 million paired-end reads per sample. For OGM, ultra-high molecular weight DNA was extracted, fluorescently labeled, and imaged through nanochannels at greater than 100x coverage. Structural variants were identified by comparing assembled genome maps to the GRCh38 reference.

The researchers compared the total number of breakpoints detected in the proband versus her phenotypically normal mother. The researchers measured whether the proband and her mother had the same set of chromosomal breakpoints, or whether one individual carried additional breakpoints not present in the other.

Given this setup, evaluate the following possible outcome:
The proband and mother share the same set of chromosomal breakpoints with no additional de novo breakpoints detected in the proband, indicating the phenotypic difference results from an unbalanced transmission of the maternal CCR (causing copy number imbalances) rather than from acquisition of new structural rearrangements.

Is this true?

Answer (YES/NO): NO